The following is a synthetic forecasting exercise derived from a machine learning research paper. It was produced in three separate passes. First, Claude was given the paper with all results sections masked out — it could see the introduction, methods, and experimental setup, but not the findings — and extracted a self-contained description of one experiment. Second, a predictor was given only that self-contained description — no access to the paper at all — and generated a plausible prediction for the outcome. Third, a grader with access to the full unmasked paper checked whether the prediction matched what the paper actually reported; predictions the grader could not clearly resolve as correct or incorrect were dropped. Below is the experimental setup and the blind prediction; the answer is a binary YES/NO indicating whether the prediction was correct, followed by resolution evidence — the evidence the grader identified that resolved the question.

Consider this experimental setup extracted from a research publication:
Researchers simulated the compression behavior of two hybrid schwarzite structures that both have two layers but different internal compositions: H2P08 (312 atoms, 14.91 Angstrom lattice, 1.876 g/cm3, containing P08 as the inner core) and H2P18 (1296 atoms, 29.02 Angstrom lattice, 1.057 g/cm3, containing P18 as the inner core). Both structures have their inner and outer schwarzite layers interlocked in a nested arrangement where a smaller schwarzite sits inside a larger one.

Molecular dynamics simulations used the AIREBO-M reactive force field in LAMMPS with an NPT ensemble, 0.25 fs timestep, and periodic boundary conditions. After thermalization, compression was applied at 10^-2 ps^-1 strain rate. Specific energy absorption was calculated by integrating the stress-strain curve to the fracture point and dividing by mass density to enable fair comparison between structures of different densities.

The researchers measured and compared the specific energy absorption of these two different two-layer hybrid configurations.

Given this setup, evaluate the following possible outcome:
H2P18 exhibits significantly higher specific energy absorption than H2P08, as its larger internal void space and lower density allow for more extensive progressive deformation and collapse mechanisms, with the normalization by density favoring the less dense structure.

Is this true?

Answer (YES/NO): NO